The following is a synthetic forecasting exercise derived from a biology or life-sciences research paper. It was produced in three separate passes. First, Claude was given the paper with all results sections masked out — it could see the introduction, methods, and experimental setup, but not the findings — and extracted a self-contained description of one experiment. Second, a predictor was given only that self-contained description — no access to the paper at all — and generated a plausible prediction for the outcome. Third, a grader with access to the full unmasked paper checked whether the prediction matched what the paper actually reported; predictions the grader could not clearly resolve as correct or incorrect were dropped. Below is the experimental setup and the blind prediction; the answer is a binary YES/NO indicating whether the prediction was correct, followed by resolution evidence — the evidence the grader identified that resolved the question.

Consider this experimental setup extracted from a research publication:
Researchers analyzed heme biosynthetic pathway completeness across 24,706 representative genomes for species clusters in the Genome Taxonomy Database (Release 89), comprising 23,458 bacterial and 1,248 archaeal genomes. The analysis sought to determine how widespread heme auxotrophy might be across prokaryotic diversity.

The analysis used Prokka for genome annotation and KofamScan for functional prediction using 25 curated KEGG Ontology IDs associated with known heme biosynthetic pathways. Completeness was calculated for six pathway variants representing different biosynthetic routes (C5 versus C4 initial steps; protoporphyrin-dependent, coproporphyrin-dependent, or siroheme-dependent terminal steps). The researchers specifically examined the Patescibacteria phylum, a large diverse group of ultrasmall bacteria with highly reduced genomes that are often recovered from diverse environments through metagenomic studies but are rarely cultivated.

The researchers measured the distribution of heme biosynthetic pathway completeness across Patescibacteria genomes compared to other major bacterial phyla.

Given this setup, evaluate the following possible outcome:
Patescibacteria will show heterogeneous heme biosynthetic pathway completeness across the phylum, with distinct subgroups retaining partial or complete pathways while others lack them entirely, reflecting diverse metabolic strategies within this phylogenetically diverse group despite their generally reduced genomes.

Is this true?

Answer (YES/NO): NO